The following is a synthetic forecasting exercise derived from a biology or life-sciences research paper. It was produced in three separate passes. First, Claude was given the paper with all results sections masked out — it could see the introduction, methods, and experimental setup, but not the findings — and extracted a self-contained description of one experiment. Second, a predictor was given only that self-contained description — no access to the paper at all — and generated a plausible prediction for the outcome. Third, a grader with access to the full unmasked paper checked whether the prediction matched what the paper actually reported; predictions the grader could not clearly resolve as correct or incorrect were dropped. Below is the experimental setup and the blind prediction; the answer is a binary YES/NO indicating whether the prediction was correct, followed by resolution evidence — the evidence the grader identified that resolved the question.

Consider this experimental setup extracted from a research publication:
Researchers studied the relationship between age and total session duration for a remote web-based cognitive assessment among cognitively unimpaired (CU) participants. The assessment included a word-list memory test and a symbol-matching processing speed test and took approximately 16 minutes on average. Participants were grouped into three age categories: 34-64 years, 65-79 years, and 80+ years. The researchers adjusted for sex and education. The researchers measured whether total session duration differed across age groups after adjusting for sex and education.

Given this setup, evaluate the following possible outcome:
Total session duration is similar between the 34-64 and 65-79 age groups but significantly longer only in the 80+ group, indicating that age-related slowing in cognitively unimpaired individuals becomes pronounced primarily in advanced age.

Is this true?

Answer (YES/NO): NO